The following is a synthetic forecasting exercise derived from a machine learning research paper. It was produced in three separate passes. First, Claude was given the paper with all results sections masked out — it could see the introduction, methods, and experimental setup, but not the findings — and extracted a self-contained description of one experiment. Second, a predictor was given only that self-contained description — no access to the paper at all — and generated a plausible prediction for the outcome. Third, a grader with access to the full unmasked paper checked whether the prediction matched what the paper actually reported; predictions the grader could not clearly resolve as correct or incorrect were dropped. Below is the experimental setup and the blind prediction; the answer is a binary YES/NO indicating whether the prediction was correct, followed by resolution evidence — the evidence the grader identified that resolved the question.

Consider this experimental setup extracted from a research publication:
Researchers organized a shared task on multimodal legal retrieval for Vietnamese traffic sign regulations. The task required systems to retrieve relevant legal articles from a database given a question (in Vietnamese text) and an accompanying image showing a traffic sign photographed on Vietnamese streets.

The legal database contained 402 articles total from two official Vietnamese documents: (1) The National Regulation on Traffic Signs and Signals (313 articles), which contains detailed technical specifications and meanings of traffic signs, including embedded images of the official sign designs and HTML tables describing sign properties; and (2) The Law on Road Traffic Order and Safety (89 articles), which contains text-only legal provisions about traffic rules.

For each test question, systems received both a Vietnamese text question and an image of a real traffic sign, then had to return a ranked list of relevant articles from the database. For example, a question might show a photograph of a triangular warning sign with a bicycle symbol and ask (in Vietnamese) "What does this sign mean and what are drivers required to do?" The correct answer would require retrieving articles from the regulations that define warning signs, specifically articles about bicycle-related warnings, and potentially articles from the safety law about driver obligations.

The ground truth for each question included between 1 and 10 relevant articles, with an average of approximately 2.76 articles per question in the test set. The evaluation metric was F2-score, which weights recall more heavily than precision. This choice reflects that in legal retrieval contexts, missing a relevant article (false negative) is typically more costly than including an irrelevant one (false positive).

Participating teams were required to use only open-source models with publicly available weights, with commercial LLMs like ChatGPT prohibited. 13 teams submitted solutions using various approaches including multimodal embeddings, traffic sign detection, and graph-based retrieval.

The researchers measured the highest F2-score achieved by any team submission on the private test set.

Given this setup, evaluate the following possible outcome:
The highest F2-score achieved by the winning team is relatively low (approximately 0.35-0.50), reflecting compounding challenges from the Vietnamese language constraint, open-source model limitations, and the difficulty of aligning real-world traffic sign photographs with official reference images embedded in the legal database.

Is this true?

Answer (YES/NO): NO